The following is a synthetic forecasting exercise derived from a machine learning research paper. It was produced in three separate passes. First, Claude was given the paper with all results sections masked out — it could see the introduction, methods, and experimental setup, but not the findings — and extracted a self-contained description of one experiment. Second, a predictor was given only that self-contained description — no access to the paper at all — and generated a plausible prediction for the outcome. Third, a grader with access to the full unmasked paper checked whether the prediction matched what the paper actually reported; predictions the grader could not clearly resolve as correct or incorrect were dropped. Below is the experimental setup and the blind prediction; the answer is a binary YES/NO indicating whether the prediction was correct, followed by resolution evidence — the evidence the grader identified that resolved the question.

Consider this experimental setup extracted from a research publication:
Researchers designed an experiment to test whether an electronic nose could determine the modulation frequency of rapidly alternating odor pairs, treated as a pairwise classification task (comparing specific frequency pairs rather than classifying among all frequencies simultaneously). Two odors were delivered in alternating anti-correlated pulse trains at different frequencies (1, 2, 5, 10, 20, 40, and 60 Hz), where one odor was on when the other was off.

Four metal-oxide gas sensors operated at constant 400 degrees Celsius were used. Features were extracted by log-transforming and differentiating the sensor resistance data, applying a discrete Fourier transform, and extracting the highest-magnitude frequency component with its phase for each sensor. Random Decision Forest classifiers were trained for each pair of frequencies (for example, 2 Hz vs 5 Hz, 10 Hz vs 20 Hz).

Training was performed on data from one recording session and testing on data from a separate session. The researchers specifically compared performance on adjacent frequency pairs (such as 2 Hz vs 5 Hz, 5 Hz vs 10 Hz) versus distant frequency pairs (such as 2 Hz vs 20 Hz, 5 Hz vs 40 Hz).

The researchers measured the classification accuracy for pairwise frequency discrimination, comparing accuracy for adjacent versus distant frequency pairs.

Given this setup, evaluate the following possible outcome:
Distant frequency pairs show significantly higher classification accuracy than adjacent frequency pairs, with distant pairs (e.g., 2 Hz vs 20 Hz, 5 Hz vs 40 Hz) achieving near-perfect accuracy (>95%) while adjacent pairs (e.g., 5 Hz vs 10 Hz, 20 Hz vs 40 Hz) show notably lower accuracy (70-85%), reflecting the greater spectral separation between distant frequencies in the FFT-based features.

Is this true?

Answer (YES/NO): NO